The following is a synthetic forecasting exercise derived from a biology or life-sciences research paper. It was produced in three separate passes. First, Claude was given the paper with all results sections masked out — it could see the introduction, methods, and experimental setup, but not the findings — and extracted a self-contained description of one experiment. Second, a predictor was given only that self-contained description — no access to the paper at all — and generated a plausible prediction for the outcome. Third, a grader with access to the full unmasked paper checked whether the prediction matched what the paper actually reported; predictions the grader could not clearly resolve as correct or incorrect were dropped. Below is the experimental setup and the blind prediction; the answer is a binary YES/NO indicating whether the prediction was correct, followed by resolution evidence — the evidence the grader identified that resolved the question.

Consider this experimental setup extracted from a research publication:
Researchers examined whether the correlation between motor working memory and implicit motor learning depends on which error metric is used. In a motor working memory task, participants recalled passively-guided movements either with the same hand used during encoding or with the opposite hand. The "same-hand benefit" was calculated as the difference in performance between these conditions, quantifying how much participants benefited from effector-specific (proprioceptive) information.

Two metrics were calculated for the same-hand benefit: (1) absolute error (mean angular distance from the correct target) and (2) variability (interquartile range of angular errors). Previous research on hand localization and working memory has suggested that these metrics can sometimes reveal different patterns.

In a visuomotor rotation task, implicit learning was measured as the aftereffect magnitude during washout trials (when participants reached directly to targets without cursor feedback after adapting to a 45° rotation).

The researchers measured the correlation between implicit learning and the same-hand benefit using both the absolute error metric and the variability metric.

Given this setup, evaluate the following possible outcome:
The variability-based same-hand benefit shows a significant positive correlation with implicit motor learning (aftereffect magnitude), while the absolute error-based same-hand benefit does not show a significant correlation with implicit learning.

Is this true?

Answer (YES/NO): YES